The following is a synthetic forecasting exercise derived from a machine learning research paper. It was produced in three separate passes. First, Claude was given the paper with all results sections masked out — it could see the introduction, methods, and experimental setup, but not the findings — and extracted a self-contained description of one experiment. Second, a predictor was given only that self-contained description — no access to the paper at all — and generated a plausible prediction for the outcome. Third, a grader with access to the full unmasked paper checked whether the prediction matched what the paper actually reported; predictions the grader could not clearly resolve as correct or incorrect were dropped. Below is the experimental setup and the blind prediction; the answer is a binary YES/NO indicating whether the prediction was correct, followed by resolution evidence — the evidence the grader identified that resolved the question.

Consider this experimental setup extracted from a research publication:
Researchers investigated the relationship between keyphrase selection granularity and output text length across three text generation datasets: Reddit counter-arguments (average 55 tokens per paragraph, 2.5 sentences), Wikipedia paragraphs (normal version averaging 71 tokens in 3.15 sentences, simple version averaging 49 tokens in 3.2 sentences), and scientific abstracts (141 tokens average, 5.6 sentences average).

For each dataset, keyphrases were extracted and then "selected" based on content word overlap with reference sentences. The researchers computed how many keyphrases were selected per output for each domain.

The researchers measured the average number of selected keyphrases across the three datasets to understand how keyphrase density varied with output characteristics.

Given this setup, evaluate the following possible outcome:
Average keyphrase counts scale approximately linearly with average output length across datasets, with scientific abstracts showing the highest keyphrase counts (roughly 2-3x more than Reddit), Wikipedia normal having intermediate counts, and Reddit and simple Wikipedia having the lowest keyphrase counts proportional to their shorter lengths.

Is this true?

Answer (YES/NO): NO